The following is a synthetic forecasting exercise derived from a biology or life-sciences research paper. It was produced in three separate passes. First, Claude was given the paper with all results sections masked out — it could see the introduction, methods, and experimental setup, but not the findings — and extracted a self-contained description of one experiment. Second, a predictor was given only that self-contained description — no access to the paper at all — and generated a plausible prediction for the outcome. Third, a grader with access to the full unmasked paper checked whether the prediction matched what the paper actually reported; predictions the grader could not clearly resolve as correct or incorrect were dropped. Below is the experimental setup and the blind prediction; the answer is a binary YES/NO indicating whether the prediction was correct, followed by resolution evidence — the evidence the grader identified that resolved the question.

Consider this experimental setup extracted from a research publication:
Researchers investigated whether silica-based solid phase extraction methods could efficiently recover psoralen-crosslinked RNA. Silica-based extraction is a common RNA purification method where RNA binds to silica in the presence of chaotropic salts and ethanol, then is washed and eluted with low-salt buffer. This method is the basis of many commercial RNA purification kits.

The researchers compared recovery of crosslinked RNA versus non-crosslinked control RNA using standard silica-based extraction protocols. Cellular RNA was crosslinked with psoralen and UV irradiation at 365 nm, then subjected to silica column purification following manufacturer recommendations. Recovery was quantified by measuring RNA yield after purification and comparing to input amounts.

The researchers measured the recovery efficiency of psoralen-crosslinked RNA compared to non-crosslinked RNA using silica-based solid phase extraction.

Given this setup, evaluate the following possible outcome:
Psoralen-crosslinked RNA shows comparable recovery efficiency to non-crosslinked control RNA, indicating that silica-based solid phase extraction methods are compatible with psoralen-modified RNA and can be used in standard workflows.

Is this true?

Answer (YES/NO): NO